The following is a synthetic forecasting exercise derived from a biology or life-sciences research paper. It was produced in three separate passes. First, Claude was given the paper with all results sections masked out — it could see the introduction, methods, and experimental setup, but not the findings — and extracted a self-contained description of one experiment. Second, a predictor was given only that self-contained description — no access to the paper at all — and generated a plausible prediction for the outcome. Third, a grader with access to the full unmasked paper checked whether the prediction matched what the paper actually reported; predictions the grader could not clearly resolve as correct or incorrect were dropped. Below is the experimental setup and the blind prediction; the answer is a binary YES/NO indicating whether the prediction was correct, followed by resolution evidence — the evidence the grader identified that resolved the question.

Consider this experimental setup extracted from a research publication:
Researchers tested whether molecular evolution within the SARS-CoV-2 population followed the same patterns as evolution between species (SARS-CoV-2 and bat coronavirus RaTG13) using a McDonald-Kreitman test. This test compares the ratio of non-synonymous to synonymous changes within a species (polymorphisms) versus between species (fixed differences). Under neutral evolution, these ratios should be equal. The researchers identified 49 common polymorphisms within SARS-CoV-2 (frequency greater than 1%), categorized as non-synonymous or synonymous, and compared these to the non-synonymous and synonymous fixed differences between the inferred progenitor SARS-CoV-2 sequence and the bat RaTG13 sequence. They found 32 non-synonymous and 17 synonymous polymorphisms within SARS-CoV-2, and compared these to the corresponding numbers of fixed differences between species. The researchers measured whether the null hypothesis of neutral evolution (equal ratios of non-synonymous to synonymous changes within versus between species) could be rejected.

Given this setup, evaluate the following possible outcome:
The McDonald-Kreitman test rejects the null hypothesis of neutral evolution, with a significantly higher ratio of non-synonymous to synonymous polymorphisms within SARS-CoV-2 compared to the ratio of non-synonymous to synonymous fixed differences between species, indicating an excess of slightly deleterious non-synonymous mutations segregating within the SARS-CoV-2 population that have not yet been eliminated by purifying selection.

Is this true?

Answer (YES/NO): YES